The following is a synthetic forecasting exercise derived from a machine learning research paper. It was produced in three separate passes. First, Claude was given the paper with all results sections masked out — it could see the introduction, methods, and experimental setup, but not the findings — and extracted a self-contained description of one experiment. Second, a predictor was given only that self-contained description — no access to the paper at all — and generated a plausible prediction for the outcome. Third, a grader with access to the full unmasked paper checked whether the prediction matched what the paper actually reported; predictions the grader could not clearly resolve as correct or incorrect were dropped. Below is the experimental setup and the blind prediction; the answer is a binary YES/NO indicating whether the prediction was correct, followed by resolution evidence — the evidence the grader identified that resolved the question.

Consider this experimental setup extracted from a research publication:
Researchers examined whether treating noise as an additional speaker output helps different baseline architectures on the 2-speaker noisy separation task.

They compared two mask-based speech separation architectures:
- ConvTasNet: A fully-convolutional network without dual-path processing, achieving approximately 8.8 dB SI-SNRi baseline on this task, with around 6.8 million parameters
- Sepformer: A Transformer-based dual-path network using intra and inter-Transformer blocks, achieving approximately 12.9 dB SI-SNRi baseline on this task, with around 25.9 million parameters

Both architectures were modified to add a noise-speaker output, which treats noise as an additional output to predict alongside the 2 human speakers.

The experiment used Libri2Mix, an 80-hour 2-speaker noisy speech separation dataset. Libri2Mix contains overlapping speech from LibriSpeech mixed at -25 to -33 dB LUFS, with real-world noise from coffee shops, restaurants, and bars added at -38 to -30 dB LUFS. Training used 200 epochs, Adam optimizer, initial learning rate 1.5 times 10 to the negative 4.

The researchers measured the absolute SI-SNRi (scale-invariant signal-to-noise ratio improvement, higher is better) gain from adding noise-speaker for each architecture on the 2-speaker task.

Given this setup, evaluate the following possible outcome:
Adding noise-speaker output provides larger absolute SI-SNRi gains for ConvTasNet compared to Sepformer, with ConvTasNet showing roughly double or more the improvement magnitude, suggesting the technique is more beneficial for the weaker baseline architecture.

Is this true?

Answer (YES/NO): NO